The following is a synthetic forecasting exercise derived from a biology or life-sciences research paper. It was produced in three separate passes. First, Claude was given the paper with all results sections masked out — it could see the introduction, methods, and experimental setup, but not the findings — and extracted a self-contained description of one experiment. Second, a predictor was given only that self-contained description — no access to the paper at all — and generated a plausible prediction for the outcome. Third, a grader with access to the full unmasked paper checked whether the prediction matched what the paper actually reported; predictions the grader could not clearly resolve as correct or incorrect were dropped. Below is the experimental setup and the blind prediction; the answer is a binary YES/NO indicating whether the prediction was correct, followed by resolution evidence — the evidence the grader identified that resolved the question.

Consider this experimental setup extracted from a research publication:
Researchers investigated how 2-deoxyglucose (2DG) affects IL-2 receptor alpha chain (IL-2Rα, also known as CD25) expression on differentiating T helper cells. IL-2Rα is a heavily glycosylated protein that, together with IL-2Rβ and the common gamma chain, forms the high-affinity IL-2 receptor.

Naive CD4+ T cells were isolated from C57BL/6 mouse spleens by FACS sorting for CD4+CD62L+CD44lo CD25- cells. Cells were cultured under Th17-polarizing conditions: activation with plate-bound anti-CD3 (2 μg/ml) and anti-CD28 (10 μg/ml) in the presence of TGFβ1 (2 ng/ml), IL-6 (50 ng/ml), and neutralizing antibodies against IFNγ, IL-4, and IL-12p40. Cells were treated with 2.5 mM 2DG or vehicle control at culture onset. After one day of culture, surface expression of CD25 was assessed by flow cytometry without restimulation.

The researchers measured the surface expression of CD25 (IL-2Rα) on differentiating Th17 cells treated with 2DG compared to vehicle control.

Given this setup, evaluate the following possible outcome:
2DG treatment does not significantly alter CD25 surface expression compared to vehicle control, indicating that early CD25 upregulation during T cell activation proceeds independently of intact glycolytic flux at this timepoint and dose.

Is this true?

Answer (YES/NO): NO